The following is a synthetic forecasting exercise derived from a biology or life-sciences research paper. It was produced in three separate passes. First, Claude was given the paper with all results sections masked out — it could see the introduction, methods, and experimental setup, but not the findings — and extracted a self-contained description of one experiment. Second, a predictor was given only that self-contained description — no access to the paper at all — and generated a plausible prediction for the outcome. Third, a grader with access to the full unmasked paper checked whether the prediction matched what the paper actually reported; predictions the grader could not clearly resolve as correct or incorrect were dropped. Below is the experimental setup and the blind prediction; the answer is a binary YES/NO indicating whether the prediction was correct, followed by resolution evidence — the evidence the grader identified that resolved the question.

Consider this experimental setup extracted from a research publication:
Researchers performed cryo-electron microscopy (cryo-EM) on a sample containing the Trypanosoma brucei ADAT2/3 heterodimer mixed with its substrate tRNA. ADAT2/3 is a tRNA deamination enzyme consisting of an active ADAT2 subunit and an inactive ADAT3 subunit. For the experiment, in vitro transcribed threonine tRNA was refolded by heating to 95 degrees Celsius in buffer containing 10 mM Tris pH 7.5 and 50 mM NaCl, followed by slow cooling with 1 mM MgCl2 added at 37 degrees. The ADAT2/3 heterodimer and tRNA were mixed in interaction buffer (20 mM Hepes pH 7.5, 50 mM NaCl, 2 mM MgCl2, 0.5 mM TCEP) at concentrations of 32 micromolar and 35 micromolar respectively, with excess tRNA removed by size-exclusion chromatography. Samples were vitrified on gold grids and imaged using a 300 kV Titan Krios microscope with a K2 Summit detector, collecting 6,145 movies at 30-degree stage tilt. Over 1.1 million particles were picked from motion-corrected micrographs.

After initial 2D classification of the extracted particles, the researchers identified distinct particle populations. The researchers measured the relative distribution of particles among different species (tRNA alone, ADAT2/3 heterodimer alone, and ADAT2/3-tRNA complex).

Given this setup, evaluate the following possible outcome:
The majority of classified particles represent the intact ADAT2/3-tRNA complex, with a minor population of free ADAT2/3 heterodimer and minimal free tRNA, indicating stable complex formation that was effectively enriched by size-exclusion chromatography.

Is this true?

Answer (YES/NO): YES